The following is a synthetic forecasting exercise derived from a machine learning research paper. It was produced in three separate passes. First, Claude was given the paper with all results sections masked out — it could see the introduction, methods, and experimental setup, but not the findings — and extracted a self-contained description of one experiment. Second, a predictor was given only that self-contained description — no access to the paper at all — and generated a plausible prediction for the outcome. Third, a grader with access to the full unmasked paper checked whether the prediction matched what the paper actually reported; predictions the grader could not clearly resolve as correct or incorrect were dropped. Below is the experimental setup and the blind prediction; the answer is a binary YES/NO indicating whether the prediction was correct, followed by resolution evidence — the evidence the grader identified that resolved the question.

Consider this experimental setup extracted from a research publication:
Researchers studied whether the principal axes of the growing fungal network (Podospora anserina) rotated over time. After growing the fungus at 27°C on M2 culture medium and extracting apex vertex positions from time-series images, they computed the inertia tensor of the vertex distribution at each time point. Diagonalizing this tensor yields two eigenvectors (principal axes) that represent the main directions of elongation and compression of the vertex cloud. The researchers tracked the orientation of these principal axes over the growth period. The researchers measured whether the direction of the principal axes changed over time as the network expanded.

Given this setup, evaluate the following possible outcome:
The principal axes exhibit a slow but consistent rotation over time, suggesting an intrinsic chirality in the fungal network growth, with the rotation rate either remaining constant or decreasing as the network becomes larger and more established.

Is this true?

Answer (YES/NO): NO